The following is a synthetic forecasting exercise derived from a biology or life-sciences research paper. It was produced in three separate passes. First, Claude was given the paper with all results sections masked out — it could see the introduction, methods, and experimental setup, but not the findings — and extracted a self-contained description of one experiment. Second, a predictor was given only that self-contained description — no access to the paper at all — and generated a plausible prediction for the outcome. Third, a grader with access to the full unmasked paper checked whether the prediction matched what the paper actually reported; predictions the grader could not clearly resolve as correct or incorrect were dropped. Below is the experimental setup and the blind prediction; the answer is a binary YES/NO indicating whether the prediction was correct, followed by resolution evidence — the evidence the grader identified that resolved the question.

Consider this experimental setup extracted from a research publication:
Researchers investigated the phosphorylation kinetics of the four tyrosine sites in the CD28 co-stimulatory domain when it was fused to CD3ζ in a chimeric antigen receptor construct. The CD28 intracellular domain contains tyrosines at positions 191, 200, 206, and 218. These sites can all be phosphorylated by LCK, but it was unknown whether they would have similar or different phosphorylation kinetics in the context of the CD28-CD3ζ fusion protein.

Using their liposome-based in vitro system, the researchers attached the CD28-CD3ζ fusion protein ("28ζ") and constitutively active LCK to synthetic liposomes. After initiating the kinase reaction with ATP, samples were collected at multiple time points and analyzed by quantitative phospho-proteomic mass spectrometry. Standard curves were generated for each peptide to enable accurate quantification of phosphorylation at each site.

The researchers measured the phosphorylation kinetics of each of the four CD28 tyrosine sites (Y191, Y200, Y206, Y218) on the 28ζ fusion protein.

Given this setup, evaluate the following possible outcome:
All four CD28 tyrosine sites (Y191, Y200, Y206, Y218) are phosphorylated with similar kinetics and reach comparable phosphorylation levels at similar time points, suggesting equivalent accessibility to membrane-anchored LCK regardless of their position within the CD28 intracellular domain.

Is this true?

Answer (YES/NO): NO